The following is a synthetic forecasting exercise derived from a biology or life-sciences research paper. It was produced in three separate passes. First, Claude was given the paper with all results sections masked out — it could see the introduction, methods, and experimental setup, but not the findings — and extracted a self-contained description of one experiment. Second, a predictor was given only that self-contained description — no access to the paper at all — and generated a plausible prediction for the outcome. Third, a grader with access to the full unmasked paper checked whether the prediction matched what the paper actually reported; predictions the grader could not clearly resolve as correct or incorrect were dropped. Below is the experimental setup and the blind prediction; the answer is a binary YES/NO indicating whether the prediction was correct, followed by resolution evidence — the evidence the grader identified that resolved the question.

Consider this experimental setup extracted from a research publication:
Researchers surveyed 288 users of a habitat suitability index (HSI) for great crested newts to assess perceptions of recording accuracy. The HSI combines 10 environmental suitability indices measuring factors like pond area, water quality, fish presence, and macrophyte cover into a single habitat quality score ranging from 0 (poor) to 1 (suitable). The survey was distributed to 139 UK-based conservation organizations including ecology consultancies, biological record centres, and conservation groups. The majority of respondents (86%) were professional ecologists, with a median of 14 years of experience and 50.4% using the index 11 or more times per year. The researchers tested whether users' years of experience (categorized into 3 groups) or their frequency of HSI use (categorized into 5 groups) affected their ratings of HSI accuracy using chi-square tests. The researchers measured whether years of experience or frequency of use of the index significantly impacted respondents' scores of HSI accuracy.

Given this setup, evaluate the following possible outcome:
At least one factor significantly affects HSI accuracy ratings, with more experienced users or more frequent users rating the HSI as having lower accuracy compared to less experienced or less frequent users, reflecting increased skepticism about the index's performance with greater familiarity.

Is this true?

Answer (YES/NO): NO